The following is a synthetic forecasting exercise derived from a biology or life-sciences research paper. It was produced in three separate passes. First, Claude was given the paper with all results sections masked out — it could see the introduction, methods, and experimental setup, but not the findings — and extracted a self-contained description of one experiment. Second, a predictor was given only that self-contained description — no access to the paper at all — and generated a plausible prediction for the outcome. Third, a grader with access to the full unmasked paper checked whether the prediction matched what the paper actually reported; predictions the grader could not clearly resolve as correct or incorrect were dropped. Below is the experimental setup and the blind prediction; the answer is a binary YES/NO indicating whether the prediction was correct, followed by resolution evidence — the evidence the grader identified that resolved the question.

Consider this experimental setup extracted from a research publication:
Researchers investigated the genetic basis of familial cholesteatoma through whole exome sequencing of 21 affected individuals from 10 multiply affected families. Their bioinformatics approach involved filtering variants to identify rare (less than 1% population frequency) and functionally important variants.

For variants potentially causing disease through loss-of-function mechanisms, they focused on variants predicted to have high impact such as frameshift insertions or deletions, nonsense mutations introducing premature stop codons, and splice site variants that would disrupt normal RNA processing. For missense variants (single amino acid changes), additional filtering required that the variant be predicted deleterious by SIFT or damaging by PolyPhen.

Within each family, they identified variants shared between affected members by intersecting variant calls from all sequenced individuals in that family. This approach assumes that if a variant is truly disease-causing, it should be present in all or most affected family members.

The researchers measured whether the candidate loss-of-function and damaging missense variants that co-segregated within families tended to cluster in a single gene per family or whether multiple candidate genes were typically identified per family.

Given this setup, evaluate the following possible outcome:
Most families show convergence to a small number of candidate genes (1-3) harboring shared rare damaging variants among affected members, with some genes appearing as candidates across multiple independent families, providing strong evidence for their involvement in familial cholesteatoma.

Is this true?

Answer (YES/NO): NO